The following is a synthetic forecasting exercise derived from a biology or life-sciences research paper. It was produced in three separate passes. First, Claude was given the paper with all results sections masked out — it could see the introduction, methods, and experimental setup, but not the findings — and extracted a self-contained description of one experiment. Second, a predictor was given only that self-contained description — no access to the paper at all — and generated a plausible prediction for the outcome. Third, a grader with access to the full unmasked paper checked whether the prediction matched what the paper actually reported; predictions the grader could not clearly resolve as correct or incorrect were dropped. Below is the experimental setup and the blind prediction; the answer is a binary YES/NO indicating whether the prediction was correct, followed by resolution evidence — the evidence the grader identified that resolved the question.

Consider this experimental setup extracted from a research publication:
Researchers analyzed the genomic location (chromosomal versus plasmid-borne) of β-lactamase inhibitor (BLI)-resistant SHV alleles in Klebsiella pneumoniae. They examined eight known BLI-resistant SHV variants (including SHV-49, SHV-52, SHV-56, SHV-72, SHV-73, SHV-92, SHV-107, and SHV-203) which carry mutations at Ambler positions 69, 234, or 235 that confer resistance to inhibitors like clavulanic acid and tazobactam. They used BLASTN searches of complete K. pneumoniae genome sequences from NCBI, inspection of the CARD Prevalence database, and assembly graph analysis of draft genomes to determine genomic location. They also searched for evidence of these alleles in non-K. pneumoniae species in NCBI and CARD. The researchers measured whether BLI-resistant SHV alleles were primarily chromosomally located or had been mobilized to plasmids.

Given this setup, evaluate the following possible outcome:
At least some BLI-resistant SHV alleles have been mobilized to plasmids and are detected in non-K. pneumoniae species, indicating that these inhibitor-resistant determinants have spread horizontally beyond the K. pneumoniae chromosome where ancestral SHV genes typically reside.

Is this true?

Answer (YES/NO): NO